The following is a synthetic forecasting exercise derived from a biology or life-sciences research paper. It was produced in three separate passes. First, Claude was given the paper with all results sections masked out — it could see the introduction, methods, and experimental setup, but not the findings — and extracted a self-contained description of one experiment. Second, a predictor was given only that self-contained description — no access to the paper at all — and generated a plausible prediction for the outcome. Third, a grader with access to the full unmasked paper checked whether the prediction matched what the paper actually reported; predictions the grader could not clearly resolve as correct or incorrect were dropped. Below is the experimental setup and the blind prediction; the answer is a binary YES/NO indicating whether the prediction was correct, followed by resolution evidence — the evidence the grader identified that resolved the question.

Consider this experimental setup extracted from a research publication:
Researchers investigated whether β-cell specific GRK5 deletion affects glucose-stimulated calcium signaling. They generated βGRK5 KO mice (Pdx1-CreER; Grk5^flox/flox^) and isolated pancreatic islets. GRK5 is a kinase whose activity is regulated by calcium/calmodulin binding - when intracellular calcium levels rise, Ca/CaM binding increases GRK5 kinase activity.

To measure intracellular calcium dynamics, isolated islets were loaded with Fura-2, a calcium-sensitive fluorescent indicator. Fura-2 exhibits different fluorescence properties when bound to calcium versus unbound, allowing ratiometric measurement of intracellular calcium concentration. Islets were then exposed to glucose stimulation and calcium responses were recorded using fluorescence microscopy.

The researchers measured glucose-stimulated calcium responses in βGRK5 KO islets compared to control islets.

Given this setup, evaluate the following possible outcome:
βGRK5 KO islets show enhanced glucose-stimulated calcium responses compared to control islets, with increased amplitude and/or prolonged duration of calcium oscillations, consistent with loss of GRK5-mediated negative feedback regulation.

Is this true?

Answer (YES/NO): NO